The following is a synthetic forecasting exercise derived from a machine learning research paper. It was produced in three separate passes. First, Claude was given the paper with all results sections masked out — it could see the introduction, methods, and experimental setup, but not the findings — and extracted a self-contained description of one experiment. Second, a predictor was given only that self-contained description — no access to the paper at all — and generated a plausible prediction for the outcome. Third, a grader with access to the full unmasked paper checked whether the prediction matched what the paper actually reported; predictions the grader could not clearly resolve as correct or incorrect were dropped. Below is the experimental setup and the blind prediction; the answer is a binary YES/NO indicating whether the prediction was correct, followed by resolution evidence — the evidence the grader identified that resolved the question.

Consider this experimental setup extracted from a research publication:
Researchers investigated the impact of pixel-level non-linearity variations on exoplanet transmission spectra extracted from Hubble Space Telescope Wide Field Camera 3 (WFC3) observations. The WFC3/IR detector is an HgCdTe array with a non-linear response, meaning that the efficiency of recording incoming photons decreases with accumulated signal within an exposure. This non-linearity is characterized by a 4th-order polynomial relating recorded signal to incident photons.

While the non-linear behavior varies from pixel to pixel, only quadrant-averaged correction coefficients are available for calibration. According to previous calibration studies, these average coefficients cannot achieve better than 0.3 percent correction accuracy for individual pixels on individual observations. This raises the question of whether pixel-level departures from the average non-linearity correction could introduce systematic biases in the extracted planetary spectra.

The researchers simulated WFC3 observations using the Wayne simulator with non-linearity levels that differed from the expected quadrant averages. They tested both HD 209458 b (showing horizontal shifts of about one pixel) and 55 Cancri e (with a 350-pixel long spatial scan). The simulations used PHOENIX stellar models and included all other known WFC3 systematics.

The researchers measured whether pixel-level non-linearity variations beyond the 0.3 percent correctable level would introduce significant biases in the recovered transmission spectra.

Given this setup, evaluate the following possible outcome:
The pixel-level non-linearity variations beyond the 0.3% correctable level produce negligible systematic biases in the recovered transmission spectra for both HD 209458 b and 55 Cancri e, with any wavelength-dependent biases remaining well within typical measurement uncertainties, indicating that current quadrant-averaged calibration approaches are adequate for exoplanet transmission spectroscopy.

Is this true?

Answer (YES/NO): YES